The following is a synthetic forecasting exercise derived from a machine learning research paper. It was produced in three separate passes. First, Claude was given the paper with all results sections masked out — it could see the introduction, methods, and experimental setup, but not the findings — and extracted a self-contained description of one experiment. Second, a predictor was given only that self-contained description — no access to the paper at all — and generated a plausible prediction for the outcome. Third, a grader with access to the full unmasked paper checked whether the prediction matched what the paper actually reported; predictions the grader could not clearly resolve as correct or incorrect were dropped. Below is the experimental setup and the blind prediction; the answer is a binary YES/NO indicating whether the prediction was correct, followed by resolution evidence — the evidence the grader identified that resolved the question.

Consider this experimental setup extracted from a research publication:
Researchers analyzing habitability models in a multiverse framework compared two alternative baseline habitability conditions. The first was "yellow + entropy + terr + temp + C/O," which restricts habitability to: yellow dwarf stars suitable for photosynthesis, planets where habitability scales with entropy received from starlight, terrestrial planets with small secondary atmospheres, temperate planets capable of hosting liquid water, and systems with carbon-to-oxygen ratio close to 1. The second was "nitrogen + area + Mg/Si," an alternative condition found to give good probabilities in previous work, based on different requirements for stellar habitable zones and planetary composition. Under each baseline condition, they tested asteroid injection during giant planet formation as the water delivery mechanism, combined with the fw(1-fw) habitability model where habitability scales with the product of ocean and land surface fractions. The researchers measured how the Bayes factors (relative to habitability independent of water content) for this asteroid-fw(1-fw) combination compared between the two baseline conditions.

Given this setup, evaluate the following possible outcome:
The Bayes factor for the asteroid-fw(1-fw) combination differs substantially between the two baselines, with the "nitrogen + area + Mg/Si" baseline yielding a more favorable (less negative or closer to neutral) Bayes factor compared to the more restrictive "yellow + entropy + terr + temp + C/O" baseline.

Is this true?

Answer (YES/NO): NO